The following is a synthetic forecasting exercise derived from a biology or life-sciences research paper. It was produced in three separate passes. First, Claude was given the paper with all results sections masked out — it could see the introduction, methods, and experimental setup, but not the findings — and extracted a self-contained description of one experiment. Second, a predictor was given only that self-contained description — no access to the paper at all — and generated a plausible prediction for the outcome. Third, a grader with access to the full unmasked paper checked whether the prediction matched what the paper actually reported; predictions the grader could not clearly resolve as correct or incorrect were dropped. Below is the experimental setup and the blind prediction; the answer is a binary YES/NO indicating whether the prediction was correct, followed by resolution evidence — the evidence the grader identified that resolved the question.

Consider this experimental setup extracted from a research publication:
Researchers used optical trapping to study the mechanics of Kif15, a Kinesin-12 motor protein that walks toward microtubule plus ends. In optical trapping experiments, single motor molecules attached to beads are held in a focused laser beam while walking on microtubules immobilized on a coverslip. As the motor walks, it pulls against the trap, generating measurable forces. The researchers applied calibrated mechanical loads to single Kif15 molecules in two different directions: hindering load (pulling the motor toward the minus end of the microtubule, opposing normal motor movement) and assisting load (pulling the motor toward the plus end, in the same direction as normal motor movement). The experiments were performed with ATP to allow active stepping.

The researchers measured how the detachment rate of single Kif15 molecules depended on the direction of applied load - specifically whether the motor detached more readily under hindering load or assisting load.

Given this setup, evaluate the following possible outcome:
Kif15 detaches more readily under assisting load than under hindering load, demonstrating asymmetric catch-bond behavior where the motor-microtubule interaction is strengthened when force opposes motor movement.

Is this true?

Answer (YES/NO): YES